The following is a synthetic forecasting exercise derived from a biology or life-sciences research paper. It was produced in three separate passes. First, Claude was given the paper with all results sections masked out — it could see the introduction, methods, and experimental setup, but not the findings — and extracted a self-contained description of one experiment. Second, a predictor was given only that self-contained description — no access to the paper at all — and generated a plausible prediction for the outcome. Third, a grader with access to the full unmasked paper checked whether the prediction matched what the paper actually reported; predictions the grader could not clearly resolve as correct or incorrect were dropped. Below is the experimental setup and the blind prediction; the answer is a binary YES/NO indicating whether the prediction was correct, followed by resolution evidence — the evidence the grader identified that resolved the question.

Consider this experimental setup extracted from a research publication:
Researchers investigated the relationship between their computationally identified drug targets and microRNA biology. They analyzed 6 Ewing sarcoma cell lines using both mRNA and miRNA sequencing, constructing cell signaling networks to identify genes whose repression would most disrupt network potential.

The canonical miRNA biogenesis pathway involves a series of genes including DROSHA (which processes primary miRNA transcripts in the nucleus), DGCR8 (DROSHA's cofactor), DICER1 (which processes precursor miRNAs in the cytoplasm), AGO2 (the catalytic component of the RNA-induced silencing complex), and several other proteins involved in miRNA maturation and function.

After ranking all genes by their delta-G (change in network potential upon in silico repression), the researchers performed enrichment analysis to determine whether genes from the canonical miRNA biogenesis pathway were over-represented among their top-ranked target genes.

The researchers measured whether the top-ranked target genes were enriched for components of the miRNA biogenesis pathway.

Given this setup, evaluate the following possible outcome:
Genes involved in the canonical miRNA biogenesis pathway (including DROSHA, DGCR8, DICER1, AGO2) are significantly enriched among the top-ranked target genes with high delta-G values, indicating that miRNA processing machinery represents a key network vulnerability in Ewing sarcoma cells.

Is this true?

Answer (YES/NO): NO